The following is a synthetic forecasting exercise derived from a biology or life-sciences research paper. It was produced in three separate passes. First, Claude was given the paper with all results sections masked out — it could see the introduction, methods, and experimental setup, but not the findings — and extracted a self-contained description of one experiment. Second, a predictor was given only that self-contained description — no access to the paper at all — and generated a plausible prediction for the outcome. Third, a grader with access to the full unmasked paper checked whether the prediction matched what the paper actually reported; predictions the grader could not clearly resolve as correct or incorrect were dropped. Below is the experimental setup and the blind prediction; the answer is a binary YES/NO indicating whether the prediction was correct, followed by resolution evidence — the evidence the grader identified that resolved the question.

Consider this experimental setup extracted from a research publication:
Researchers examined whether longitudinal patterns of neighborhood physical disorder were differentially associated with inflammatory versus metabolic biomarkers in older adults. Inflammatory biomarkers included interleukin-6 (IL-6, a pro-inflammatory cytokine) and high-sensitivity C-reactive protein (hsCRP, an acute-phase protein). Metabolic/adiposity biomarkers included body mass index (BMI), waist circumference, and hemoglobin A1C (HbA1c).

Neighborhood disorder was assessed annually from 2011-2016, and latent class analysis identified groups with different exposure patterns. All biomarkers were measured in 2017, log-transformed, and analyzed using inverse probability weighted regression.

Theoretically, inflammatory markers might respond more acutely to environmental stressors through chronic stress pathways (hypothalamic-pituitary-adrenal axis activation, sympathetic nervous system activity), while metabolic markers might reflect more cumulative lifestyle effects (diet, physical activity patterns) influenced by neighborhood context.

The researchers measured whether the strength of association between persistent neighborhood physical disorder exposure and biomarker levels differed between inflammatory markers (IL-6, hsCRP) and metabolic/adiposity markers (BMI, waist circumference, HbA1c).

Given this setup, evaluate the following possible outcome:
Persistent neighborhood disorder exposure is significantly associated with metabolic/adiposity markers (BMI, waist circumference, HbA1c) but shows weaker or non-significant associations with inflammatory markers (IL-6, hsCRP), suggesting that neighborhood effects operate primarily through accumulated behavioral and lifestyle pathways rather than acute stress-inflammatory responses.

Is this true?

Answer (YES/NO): NO